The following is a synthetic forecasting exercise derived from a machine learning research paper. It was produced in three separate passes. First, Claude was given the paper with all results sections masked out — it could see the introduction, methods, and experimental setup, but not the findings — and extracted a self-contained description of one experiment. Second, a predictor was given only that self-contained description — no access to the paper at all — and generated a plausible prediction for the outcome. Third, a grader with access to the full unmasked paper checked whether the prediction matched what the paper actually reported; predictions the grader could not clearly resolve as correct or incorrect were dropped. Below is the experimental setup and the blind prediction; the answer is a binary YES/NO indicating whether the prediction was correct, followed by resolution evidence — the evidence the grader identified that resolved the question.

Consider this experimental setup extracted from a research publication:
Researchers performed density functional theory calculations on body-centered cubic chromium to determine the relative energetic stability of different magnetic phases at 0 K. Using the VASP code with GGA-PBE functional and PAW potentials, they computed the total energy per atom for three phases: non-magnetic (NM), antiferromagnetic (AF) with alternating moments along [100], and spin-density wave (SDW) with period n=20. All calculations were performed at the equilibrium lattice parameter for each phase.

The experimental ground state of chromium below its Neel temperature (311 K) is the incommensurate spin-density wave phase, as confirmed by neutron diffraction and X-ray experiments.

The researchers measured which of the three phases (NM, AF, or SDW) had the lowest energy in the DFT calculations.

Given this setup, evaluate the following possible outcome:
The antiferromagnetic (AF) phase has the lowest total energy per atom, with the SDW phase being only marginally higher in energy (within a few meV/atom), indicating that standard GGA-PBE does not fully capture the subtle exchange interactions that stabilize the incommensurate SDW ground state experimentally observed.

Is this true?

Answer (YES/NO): YES